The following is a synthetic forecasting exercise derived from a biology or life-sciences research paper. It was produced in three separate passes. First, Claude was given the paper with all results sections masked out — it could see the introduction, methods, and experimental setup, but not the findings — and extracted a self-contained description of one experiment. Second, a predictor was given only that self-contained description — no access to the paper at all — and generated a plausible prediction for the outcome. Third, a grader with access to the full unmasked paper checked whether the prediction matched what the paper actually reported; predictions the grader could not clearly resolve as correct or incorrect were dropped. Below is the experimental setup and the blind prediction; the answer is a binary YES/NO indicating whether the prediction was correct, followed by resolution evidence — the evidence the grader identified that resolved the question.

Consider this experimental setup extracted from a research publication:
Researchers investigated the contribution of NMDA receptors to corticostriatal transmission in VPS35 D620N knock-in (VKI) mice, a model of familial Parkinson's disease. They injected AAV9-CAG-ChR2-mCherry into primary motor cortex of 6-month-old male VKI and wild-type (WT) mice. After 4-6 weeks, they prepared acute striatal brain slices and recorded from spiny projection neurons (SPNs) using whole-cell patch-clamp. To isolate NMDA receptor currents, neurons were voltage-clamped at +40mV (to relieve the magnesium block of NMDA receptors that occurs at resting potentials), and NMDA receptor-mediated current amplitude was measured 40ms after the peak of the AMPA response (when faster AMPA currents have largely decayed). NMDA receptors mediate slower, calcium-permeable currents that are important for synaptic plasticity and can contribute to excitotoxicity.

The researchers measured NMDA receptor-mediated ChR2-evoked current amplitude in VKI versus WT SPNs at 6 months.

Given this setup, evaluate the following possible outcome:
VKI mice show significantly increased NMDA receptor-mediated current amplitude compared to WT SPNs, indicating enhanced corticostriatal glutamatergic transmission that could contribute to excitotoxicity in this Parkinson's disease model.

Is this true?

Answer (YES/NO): YES